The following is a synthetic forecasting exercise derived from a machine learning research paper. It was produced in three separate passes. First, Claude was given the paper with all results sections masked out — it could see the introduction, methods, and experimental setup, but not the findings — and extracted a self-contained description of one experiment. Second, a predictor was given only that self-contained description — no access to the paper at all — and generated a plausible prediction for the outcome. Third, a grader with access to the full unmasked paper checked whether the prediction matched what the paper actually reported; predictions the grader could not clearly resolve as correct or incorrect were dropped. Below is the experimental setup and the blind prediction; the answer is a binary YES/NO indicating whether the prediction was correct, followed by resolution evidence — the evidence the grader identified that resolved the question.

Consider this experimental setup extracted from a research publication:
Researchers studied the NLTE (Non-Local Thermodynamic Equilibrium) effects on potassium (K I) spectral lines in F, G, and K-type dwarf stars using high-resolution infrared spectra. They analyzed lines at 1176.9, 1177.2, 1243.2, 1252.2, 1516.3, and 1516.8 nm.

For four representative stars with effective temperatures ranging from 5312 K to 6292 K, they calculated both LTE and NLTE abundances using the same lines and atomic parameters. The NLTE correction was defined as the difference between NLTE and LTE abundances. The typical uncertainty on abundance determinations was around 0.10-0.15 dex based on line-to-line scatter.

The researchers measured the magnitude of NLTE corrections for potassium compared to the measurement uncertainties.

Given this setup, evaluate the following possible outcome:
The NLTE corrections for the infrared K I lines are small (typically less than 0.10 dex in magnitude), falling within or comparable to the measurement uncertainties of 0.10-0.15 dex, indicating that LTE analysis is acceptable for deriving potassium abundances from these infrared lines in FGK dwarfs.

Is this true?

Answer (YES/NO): NO